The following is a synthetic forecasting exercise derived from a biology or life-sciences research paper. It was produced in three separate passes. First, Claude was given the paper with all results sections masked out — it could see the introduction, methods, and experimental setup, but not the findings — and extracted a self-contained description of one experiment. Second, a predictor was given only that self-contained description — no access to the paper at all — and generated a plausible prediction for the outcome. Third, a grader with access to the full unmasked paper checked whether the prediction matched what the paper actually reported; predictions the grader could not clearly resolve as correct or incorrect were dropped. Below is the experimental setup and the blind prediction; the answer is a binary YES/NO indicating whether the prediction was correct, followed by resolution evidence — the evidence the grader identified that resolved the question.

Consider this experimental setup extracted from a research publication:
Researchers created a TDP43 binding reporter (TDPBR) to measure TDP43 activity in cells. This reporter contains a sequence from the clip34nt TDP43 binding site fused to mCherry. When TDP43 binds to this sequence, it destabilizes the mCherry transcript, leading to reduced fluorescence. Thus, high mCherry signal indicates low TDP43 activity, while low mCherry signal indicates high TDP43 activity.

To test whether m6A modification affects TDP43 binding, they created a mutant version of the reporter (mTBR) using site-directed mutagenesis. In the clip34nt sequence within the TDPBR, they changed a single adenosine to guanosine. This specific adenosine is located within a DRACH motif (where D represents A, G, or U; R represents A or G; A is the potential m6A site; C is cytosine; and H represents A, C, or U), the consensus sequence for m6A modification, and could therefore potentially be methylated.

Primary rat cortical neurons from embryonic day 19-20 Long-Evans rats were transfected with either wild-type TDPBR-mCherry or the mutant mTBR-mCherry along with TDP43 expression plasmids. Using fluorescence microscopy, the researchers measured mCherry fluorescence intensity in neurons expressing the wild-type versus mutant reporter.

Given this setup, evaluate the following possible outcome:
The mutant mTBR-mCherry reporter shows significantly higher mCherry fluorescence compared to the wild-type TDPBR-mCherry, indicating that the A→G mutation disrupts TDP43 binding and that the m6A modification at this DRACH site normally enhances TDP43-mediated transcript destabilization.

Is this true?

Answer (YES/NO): YES